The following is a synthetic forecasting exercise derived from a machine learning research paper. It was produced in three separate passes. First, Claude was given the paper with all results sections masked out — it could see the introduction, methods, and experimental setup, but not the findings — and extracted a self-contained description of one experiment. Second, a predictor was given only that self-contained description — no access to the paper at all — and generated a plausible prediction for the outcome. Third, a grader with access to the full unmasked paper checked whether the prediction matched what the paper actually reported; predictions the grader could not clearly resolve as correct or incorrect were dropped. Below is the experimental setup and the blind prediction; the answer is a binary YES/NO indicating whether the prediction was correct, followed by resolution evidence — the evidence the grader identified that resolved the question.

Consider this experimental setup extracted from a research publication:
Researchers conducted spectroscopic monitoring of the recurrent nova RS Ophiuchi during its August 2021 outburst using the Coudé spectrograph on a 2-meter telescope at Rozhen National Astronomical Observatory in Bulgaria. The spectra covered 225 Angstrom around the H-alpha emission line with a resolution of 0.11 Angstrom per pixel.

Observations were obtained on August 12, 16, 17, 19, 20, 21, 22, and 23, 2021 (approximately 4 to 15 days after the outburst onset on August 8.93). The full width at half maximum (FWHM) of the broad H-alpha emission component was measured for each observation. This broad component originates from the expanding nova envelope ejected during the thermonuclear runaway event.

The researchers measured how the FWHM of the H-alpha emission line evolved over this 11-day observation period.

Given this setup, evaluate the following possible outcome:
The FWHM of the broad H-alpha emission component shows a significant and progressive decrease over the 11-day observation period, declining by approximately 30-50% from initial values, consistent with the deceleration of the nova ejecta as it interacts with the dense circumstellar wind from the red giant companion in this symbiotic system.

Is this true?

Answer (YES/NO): YES